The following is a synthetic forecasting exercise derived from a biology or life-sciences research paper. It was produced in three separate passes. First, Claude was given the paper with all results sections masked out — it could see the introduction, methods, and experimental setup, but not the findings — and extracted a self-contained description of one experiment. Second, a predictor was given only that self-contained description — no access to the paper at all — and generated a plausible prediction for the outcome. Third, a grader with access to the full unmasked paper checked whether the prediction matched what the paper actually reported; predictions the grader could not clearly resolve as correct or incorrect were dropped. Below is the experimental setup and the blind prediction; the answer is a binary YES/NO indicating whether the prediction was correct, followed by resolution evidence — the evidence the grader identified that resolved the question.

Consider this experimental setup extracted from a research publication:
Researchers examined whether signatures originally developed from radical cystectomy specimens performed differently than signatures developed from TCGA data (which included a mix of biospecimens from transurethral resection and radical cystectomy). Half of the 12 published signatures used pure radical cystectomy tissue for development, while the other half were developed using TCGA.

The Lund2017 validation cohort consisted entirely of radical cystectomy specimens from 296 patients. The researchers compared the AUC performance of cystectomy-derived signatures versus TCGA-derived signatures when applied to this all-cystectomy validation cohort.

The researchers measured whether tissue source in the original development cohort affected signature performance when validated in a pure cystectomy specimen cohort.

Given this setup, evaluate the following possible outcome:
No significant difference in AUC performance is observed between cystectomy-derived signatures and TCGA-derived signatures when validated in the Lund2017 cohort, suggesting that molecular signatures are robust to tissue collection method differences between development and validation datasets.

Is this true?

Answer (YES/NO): YES